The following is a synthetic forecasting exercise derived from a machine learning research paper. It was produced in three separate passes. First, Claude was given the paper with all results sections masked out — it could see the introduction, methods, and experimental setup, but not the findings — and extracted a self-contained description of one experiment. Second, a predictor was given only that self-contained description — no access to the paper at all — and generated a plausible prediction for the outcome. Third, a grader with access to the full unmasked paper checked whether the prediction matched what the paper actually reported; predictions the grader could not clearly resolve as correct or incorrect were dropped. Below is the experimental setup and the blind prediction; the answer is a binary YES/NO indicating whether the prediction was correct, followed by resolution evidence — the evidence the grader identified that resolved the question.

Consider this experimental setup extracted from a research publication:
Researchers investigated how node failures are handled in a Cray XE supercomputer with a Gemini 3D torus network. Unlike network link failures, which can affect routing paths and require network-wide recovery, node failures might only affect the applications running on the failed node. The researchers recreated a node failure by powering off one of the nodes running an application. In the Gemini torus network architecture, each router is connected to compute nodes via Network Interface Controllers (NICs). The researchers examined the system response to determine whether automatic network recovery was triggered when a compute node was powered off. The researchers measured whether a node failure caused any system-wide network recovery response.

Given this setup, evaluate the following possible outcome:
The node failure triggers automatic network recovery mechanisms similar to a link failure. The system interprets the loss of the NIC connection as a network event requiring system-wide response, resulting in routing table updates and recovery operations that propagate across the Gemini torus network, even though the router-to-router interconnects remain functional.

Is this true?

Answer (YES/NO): NO